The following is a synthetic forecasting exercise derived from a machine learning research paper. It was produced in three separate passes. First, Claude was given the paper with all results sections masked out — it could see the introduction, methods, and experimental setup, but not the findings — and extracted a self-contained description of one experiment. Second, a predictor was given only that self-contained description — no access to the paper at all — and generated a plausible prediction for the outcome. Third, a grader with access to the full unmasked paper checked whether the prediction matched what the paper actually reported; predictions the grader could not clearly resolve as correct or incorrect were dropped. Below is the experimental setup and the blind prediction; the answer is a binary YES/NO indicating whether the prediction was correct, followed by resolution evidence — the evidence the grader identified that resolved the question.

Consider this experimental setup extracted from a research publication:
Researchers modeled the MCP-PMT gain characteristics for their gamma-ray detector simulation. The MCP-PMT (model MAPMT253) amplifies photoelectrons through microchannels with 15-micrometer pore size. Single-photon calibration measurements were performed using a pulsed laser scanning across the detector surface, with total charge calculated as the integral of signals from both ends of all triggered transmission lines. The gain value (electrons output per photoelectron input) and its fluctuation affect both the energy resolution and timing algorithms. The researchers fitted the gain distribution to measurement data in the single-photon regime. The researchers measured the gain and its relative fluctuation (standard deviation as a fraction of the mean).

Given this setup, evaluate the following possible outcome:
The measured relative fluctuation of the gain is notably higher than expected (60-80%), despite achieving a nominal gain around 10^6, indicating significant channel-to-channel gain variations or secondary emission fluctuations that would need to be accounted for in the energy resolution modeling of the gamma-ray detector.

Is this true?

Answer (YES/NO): YES